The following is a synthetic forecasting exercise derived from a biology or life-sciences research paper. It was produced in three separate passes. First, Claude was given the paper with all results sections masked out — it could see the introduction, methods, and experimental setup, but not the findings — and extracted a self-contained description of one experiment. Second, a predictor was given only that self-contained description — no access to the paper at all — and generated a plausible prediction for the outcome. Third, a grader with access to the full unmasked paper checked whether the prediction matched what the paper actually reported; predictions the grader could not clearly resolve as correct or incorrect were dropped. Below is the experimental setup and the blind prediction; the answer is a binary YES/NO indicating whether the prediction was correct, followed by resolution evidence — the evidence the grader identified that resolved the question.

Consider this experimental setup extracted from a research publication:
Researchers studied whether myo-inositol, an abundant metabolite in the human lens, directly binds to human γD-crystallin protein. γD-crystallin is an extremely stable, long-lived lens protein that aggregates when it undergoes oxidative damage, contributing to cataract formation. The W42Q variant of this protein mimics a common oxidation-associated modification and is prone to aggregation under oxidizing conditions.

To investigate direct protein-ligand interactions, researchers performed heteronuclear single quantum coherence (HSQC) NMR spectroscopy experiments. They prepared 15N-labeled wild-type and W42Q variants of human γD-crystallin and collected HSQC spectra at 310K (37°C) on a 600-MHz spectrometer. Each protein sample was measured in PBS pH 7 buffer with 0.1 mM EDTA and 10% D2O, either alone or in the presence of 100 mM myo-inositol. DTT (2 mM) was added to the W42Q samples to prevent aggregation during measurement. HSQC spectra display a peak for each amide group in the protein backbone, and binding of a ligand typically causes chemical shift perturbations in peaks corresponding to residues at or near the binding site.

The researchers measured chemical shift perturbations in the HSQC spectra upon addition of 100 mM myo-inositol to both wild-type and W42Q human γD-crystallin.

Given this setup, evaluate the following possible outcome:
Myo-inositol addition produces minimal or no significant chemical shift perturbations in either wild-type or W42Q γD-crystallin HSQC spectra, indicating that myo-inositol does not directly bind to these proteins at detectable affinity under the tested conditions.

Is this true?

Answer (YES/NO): YES